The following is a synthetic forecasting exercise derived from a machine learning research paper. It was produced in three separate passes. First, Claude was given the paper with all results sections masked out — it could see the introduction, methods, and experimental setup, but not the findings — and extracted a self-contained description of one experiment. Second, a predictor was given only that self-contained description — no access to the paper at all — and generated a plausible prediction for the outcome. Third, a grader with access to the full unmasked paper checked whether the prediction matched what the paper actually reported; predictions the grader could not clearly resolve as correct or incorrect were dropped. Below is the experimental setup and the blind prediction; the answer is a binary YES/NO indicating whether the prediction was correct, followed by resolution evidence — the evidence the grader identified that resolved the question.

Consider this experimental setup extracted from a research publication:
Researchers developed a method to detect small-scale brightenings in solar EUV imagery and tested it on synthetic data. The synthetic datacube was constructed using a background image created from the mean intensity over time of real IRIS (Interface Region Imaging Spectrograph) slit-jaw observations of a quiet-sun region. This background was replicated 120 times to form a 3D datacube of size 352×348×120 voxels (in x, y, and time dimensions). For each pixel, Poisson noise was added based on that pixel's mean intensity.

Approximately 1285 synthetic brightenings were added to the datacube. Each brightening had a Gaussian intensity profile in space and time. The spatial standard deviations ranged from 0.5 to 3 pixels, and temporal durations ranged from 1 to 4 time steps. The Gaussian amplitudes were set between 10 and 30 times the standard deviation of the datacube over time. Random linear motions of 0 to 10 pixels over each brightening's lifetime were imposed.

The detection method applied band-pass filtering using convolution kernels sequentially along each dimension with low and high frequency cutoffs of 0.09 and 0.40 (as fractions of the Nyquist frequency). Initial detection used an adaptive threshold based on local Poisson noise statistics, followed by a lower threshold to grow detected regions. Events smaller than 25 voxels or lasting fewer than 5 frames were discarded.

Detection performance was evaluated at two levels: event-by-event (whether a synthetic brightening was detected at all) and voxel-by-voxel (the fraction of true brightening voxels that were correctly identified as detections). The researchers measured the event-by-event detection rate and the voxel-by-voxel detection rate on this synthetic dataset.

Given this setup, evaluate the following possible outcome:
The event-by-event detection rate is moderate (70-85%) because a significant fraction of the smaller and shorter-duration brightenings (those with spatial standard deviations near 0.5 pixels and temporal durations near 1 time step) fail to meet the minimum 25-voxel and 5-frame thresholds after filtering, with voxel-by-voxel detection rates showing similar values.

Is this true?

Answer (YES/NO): NO